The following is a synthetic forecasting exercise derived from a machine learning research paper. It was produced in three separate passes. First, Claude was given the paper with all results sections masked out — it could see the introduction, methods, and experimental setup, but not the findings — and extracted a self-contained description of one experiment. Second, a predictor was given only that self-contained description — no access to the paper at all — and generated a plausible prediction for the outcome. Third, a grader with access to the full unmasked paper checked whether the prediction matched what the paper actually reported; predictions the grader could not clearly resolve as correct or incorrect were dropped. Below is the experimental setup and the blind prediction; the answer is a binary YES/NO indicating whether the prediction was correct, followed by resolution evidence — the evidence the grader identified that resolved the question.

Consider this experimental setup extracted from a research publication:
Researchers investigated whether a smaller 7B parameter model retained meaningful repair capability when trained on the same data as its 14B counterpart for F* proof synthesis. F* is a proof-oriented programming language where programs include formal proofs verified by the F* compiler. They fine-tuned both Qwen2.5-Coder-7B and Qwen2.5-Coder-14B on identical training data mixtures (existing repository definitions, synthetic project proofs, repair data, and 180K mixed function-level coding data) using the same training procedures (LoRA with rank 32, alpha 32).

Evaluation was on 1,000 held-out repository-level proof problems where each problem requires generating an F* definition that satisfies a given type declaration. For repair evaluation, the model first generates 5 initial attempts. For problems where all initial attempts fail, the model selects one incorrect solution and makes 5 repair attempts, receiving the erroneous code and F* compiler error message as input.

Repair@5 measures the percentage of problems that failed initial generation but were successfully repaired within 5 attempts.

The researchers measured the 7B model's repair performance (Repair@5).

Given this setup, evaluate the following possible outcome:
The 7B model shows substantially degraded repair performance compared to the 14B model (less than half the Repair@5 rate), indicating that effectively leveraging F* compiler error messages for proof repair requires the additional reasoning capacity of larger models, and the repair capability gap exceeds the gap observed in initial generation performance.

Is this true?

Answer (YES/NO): NO